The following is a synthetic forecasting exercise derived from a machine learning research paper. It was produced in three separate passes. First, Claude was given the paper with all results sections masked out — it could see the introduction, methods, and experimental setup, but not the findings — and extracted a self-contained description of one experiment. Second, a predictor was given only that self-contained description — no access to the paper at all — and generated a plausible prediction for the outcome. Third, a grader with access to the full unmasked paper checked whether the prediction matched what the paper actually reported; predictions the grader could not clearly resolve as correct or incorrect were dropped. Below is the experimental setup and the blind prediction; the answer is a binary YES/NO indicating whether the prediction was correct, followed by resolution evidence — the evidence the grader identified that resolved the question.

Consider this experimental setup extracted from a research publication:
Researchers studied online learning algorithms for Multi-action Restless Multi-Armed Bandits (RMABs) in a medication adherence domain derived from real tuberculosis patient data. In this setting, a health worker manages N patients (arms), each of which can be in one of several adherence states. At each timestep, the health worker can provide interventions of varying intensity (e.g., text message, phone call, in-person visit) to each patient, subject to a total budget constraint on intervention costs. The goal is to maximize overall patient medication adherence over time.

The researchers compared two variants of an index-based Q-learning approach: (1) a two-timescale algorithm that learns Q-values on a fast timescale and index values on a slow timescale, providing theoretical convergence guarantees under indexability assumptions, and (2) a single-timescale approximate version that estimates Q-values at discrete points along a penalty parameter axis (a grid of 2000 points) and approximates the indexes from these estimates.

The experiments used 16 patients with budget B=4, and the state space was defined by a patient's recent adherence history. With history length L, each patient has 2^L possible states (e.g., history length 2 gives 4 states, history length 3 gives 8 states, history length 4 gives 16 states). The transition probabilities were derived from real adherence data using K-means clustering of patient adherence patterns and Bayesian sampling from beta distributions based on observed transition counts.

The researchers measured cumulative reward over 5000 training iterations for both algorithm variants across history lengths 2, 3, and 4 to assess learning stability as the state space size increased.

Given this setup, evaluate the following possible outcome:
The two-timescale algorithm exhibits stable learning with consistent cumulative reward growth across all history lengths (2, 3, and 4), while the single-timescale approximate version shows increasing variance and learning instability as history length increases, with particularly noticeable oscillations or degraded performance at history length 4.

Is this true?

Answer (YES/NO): NO